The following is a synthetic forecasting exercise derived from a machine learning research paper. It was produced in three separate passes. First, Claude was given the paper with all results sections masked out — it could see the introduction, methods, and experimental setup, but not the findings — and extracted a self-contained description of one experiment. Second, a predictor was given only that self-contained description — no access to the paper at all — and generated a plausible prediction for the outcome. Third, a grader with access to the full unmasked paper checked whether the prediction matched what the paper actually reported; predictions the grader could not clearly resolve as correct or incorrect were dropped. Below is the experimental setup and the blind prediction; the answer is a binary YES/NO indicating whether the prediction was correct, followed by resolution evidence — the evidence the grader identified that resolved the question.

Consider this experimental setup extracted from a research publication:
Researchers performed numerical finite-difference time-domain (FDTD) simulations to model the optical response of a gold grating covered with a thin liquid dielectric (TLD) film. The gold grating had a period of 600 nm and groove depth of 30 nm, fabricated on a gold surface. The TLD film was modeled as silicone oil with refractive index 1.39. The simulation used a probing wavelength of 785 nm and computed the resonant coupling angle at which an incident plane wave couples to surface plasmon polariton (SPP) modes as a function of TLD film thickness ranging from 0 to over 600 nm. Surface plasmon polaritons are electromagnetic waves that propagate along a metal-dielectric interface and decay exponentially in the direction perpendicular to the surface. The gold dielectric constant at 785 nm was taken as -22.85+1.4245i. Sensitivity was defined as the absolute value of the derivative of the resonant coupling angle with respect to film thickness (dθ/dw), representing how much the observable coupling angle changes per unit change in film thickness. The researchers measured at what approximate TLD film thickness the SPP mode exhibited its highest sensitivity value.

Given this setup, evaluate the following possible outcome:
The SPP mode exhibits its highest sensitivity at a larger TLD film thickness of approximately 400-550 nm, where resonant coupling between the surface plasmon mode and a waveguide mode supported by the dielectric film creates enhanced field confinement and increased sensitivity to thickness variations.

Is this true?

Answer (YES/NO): NO